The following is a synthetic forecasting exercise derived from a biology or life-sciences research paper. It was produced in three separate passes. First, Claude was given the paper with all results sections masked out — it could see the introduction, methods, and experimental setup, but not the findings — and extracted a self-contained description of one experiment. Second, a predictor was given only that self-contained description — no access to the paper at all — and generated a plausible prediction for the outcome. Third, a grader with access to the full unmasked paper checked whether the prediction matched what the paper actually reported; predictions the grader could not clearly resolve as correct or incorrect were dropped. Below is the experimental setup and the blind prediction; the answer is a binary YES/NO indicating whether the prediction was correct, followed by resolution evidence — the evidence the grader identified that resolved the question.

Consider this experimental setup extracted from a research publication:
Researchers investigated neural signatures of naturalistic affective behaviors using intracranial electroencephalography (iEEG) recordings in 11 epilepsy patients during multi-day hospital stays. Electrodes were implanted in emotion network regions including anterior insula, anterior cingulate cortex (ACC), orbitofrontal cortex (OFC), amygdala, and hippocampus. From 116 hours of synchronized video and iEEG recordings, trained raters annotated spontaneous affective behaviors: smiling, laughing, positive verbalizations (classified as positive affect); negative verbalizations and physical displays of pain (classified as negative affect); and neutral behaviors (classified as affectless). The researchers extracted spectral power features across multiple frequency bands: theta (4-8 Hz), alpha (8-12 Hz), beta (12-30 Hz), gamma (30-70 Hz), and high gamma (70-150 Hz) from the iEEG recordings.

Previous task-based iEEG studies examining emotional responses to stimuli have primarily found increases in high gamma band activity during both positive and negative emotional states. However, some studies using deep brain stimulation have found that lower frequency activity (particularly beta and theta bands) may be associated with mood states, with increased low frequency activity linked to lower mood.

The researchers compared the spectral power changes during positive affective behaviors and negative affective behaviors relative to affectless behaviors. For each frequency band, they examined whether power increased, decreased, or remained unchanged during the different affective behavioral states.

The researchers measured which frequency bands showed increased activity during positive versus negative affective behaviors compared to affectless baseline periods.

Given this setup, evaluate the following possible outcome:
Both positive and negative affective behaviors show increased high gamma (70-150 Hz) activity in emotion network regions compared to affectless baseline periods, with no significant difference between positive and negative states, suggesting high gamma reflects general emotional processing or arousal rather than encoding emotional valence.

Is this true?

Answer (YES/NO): NO